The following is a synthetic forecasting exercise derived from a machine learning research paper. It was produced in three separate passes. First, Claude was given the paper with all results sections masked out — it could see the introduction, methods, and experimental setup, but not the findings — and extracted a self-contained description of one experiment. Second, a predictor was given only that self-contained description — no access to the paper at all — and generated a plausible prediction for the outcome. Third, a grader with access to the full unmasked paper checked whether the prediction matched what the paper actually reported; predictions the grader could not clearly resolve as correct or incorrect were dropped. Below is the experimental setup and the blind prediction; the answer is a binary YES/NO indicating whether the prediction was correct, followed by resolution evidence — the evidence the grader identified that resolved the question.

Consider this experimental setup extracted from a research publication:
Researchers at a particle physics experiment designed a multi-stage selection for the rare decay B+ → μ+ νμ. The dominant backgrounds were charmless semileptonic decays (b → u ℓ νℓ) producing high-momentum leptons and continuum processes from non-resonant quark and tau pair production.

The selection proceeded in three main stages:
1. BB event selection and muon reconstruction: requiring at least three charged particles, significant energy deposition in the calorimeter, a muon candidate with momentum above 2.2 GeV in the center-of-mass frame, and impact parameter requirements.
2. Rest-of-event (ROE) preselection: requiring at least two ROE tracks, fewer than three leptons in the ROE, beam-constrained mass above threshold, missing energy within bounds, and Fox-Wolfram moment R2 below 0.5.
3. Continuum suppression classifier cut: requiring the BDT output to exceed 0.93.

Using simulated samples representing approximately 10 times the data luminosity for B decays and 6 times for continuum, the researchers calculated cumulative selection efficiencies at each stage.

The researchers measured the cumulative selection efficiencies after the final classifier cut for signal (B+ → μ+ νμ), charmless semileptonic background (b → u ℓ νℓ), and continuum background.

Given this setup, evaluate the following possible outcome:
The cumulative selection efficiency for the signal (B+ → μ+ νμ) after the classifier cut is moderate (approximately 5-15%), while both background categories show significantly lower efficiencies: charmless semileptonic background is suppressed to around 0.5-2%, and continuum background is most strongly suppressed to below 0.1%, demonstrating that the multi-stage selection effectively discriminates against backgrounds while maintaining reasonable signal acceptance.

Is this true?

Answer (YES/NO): NO